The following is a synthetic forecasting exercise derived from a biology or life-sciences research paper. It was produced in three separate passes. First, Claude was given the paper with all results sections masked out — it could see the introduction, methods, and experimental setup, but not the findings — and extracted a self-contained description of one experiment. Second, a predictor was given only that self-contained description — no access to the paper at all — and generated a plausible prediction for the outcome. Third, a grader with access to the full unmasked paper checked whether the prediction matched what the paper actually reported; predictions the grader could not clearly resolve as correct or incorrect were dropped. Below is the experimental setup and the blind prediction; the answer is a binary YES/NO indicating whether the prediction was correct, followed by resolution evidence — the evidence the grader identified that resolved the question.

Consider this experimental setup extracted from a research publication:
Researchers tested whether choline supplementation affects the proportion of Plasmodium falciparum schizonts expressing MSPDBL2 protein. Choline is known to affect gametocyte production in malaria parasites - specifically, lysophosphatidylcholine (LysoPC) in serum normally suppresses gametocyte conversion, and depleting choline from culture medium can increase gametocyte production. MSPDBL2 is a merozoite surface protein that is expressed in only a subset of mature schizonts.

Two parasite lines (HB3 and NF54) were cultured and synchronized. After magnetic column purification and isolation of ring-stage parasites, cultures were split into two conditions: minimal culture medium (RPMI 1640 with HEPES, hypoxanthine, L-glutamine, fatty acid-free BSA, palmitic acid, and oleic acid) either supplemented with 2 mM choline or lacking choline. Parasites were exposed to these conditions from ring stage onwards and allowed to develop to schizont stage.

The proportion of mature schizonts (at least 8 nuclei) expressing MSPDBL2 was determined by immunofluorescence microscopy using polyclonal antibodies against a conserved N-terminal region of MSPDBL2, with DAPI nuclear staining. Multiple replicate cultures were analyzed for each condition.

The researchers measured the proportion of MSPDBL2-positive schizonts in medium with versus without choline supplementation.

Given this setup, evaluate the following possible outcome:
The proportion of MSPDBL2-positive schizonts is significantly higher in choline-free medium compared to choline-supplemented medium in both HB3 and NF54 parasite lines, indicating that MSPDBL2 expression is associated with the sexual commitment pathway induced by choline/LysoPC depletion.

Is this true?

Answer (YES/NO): NO